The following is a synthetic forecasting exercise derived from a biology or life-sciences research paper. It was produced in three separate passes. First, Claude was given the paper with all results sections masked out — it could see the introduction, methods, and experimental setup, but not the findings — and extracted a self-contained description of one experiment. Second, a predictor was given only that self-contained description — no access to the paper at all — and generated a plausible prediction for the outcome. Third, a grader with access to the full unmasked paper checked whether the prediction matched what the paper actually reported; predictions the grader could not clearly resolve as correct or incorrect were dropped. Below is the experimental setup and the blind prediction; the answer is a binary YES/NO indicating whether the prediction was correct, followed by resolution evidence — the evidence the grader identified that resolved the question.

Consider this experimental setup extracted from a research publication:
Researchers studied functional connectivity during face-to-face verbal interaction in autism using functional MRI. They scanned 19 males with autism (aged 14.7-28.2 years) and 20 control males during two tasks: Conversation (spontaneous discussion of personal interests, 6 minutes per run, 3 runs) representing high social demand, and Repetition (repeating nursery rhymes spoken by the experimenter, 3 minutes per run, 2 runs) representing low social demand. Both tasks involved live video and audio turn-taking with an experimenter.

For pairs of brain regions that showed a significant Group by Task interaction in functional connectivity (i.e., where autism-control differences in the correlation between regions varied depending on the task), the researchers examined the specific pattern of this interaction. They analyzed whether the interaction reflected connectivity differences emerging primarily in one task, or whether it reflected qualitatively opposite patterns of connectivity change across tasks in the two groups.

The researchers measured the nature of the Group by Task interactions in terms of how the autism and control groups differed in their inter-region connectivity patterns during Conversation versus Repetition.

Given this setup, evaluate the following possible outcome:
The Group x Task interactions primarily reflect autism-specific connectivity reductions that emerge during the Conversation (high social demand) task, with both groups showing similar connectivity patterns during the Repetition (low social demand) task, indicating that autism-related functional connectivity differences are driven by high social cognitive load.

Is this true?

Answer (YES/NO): NO